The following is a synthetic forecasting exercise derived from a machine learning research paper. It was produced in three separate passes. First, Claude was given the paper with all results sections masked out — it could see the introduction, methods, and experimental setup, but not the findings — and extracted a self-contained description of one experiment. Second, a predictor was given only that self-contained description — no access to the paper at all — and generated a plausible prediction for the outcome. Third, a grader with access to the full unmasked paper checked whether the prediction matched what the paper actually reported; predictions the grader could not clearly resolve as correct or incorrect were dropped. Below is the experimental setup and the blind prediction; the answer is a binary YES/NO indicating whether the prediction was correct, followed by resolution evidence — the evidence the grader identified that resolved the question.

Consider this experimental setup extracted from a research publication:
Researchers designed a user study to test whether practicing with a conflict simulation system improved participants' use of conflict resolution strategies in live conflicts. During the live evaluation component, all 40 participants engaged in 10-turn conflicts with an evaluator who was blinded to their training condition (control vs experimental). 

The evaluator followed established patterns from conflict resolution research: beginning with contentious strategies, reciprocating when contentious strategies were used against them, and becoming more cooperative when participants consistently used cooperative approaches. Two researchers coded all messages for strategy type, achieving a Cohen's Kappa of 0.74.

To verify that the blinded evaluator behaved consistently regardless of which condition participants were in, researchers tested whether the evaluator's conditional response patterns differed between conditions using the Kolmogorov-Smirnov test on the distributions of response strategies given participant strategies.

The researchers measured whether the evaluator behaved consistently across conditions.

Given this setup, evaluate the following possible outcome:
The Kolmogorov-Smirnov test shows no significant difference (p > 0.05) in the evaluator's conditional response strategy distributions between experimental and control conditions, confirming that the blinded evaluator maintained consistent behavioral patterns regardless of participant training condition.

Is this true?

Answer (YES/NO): YES